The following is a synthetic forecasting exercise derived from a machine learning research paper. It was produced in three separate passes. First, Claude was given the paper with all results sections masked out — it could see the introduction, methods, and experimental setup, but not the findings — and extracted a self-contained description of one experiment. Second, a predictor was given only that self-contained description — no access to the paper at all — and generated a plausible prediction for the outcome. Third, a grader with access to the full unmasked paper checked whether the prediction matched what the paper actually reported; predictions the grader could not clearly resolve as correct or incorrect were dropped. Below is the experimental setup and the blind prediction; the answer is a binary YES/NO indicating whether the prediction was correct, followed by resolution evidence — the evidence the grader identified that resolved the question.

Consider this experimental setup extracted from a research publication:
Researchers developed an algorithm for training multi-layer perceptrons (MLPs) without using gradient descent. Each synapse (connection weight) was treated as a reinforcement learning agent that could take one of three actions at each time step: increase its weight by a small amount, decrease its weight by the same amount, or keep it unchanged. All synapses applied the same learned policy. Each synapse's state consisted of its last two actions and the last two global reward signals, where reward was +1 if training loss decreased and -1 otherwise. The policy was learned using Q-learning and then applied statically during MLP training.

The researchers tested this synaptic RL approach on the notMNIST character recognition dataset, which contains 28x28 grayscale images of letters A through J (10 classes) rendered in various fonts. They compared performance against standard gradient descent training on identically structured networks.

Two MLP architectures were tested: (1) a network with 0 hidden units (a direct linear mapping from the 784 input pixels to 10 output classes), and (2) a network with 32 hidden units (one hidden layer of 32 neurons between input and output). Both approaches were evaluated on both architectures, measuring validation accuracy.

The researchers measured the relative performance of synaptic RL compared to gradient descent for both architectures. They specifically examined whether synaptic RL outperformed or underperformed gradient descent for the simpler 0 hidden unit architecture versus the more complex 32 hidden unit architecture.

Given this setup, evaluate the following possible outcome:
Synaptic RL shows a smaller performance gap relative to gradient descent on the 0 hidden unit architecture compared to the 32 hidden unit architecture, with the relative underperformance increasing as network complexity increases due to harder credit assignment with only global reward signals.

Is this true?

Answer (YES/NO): NO